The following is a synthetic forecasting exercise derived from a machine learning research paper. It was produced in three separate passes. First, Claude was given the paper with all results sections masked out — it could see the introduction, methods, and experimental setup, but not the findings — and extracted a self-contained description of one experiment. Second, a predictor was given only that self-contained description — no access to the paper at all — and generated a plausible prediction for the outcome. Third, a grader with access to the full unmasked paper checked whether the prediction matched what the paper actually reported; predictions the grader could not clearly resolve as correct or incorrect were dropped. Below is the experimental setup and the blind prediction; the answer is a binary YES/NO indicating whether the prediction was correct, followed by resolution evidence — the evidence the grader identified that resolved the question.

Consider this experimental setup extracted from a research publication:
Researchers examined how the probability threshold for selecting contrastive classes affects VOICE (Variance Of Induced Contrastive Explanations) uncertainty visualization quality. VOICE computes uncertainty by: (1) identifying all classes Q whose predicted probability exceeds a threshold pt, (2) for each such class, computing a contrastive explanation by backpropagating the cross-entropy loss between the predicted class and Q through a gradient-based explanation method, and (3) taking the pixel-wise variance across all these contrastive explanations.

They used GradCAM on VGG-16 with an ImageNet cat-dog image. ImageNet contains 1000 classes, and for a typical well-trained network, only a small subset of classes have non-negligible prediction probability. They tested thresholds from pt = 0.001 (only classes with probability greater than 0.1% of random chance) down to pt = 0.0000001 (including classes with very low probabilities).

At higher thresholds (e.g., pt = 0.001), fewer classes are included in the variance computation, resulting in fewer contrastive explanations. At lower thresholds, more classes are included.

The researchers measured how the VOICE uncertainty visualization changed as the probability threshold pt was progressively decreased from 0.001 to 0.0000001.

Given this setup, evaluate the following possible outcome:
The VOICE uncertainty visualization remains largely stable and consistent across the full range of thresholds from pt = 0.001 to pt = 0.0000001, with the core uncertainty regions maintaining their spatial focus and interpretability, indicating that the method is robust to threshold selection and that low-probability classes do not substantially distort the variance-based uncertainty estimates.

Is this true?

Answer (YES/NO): NO